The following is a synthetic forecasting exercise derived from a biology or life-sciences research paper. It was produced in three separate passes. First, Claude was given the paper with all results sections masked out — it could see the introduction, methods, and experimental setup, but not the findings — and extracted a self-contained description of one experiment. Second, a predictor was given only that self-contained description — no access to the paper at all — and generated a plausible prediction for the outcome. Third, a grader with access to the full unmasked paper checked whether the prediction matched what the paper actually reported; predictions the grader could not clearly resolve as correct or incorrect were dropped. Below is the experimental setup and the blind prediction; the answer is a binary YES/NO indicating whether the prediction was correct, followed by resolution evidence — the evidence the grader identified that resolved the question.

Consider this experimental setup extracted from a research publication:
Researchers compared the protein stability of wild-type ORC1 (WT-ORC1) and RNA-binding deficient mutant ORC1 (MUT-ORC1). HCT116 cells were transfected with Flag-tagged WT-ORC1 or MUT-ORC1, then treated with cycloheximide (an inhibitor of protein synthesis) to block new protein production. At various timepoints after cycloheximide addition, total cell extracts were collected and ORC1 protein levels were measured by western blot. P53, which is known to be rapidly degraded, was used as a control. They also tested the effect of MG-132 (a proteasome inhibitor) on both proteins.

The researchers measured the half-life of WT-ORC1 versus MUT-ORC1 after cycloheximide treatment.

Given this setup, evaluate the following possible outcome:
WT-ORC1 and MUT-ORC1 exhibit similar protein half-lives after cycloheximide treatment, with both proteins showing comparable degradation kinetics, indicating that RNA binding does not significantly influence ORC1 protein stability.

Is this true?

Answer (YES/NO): NO